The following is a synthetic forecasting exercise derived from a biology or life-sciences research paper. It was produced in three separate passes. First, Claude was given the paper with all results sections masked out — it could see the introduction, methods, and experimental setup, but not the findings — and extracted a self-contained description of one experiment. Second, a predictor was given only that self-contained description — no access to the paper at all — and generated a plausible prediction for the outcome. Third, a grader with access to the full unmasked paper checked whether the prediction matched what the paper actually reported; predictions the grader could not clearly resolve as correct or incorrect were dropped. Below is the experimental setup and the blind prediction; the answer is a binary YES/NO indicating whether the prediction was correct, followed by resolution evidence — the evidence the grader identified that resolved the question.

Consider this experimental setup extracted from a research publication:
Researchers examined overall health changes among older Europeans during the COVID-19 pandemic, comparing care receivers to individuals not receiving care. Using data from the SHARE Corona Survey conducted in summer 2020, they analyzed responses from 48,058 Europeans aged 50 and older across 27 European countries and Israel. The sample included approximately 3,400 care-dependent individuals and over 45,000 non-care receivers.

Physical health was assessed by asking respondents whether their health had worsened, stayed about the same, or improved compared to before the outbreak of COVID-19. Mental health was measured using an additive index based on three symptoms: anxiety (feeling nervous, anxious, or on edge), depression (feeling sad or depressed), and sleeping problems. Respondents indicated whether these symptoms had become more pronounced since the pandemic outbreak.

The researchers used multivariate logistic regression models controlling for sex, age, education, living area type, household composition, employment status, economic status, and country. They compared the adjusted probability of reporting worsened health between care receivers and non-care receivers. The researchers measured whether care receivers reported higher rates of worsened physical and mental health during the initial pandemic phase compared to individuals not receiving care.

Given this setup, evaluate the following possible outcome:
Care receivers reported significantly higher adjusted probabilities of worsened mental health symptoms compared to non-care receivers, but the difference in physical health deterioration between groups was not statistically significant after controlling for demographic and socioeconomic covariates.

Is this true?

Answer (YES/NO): NO